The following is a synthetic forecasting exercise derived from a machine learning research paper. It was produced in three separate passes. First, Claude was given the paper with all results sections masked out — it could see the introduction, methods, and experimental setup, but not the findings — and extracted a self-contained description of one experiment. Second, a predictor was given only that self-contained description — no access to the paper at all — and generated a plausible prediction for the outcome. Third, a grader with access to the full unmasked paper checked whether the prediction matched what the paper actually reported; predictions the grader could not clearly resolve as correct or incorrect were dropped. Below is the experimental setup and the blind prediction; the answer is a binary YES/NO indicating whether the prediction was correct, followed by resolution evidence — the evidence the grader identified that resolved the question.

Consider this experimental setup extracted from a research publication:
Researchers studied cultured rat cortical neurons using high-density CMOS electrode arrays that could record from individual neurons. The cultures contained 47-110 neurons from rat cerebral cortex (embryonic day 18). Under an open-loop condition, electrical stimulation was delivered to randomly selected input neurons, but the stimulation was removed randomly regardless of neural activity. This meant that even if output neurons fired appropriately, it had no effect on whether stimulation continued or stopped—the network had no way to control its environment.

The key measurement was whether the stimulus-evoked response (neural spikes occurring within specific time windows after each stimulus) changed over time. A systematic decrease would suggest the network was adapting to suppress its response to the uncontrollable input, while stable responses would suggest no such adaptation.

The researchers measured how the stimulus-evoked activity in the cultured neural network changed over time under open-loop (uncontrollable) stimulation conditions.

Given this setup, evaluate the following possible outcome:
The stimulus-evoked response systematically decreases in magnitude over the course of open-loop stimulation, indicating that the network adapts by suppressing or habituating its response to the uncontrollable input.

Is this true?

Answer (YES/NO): YES